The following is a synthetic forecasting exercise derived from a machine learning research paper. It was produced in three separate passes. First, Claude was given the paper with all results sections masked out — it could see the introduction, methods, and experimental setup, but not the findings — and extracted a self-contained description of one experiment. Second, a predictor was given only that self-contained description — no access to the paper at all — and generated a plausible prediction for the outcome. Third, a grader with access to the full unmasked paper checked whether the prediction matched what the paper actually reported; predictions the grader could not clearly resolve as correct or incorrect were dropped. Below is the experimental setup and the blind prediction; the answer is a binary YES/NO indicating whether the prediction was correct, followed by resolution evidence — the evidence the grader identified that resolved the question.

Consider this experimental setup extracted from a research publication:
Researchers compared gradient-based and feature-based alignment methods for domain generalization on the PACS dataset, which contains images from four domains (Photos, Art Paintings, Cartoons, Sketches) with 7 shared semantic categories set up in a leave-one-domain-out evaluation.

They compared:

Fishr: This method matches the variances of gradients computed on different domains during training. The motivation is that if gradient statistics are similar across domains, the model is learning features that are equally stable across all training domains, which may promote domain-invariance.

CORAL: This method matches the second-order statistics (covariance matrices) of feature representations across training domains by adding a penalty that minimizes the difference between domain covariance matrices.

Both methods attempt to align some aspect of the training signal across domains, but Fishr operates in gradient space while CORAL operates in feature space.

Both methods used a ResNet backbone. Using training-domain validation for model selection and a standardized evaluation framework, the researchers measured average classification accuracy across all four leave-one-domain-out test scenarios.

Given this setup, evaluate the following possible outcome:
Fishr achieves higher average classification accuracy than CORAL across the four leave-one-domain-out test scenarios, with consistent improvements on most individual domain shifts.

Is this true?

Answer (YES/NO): NO